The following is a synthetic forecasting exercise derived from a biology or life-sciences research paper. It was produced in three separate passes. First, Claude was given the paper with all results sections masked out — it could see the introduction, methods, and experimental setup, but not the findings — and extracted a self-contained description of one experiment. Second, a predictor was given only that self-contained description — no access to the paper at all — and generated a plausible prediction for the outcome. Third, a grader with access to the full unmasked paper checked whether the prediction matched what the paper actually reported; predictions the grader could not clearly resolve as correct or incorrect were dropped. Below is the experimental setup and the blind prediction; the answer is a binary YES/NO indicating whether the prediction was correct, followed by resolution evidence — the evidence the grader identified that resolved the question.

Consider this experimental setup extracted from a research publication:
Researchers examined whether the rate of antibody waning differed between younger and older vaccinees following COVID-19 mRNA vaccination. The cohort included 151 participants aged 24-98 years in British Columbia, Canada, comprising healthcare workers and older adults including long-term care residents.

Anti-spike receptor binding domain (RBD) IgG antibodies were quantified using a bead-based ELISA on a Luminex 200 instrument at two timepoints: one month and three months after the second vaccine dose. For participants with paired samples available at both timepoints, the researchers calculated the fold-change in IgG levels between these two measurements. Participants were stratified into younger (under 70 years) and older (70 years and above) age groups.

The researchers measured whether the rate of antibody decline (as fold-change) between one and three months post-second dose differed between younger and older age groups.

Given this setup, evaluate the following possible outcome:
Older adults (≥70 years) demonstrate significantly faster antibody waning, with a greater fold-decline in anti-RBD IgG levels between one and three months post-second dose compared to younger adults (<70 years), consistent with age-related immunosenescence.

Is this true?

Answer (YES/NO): NO